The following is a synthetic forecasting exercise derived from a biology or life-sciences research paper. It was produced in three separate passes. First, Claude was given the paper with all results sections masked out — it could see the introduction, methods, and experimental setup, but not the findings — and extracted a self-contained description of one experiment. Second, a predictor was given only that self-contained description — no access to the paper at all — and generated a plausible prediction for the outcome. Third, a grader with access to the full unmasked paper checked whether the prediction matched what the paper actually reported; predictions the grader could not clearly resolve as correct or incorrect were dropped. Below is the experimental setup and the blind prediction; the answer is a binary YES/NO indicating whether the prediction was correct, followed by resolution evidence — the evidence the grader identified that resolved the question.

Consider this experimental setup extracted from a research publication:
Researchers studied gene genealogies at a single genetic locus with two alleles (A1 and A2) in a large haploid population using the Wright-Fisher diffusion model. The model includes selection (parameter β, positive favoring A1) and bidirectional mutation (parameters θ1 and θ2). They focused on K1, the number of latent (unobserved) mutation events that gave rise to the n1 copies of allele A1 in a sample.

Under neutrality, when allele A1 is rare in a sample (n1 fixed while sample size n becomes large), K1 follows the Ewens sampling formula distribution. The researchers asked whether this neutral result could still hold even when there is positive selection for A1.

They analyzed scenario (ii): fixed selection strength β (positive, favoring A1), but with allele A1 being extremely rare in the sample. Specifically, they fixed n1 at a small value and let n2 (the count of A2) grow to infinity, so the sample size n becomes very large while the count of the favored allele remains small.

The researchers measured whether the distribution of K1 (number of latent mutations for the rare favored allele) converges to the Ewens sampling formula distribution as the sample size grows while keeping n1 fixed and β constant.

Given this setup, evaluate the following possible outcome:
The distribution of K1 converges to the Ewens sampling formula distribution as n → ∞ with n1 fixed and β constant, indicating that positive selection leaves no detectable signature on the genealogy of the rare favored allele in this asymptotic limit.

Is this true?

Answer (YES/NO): YES